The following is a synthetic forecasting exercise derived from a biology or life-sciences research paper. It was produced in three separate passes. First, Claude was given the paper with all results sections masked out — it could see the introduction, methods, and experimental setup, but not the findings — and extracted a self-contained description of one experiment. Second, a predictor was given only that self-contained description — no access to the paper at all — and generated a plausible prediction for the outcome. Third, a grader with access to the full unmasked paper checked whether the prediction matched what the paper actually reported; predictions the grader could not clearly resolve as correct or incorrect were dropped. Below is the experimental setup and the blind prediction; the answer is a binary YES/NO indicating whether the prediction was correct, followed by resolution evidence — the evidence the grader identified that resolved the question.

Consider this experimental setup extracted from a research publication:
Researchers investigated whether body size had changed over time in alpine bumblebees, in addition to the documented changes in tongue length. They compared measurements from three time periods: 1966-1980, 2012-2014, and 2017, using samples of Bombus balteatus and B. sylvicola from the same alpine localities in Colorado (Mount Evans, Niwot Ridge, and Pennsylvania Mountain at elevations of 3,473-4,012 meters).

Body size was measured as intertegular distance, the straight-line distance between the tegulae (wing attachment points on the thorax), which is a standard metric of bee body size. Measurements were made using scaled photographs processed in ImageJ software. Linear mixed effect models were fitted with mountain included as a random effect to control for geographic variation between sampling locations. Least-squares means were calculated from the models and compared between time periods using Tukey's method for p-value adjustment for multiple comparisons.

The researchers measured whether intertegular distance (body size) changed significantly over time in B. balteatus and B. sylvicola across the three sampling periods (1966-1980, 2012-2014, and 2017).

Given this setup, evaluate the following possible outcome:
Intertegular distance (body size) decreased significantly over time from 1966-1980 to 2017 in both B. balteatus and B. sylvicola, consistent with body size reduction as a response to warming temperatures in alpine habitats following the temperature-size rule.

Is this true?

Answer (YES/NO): NO